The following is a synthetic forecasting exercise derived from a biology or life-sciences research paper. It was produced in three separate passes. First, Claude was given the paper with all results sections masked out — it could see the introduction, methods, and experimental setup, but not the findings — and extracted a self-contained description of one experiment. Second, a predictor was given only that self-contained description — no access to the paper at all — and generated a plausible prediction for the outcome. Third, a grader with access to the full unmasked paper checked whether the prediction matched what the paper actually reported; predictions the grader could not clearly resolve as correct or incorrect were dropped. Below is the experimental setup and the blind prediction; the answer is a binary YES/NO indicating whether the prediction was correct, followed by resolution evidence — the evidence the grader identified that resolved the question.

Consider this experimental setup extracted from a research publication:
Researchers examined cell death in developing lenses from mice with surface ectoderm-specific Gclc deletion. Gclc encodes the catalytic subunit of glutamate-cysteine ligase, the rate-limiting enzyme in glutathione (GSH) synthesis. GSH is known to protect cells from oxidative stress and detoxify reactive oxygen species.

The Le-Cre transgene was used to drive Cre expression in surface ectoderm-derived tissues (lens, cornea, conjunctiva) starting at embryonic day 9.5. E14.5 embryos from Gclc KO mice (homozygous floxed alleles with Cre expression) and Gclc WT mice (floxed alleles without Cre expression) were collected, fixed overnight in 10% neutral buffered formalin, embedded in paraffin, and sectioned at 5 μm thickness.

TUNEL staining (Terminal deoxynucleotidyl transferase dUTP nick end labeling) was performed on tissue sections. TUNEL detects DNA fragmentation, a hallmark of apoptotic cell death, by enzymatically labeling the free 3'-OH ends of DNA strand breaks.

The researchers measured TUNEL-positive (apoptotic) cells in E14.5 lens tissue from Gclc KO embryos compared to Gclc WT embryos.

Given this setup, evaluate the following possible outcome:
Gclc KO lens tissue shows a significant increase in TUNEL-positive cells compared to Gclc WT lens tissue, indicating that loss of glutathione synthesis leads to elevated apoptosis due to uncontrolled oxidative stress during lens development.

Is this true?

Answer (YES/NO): YES